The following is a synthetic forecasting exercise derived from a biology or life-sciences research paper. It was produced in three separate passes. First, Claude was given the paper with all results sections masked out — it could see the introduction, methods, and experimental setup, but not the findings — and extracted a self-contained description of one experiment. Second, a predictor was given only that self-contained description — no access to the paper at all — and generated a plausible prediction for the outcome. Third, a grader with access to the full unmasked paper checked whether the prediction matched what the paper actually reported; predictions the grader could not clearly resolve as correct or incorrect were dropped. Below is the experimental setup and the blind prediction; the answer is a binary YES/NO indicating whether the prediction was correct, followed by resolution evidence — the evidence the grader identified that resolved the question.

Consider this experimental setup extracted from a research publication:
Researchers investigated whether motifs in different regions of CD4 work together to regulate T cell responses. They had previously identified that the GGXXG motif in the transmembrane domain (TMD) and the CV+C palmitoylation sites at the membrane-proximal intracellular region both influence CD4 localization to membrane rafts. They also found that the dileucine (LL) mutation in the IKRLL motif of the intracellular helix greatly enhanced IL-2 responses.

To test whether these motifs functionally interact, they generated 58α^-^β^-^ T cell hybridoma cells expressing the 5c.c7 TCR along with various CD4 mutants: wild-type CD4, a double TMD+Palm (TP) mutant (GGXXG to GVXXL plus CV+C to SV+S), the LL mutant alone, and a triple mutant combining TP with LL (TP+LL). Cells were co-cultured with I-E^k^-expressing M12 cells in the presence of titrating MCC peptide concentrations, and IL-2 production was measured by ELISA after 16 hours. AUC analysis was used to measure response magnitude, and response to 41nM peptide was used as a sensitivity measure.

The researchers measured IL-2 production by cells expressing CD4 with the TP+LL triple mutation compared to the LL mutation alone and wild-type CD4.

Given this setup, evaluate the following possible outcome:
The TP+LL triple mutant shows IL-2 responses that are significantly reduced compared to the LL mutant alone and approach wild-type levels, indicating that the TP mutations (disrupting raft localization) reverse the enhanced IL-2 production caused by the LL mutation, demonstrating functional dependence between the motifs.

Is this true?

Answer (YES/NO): YES